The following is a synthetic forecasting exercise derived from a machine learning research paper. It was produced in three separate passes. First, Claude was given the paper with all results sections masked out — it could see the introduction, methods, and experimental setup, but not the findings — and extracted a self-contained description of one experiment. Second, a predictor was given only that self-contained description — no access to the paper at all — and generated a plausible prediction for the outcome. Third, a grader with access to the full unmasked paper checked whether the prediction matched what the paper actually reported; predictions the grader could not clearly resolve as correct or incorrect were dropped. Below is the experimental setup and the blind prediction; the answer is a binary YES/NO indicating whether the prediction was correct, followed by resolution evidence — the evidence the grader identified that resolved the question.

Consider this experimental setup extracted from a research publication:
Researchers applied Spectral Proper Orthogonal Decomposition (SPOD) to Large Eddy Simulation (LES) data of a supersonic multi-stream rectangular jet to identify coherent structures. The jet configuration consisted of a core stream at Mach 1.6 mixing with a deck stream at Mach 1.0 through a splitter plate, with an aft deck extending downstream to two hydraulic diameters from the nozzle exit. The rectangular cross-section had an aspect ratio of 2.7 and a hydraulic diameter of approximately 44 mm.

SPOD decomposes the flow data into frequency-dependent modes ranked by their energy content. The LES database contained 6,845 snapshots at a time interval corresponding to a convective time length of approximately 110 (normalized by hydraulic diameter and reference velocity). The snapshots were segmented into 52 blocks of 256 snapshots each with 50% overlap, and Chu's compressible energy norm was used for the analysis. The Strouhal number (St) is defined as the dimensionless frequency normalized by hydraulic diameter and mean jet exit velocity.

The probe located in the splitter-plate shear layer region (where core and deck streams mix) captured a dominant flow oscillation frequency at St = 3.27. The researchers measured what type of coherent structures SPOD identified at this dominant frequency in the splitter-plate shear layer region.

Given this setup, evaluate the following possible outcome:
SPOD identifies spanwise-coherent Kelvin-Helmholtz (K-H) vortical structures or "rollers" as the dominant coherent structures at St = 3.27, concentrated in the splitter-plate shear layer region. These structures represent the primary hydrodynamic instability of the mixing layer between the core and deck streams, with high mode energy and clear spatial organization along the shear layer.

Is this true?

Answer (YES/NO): YES